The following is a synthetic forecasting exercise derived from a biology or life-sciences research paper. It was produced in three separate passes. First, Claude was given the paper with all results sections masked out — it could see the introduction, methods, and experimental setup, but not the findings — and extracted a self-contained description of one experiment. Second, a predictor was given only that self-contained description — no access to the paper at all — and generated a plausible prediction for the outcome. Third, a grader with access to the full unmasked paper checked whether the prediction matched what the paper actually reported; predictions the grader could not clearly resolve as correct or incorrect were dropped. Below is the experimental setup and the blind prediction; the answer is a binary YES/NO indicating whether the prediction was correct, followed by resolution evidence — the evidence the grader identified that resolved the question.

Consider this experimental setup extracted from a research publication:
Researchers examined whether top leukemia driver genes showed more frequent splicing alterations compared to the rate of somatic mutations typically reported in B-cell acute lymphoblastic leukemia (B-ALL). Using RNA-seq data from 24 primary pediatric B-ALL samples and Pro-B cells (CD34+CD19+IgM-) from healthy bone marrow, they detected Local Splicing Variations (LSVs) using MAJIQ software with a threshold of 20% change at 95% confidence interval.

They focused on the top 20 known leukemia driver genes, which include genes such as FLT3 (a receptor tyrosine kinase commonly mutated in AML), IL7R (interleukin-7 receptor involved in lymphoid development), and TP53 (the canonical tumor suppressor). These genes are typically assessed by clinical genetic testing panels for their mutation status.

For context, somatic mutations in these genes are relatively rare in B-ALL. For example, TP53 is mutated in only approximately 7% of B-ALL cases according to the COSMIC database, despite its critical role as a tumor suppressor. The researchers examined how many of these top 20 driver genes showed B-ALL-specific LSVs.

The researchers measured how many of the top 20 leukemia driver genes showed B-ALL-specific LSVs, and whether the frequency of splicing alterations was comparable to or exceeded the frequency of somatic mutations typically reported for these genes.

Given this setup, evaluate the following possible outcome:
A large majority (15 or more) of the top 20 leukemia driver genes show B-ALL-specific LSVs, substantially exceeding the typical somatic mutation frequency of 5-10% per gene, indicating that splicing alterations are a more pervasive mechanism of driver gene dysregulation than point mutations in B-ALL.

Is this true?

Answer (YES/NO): YES